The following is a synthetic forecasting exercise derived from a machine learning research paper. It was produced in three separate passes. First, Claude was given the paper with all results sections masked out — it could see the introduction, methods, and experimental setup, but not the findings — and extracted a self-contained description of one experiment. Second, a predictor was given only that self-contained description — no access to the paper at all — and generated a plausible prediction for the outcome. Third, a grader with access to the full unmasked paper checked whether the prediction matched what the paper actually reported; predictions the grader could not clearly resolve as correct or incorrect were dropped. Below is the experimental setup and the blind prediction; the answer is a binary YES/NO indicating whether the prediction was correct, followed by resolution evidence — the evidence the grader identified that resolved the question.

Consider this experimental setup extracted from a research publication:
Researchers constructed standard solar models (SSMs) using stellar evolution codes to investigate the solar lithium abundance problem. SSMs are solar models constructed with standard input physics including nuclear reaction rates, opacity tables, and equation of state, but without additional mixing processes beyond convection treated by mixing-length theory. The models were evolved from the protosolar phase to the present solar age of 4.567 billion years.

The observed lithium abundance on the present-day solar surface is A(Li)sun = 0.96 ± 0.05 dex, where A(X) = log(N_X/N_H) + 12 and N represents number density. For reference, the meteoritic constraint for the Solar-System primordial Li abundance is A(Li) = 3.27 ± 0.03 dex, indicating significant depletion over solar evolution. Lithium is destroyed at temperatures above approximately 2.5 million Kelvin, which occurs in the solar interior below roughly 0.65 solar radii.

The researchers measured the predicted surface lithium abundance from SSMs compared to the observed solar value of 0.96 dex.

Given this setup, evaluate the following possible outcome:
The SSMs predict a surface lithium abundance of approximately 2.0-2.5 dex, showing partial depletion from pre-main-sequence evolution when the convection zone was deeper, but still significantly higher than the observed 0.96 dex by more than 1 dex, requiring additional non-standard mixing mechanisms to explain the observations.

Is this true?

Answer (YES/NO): YES